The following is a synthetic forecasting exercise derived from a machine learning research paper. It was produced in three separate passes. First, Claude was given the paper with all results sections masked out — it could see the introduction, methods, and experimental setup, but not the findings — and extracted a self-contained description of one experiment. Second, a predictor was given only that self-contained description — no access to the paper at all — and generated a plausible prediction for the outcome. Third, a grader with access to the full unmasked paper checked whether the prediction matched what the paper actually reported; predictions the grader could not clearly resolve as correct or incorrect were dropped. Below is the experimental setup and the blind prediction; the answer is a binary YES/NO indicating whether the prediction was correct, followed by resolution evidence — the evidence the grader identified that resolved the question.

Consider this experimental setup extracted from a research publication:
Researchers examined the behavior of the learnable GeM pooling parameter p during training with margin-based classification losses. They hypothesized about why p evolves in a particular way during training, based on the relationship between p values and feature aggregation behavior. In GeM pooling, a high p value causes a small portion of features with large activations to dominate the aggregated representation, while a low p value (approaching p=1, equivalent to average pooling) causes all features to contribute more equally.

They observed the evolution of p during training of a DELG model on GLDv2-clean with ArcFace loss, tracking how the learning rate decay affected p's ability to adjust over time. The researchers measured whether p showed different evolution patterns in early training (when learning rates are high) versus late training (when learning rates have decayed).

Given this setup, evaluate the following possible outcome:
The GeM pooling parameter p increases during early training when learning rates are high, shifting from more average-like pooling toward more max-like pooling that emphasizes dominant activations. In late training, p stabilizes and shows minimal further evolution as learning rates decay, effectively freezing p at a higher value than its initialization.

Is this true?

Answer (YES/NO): NO